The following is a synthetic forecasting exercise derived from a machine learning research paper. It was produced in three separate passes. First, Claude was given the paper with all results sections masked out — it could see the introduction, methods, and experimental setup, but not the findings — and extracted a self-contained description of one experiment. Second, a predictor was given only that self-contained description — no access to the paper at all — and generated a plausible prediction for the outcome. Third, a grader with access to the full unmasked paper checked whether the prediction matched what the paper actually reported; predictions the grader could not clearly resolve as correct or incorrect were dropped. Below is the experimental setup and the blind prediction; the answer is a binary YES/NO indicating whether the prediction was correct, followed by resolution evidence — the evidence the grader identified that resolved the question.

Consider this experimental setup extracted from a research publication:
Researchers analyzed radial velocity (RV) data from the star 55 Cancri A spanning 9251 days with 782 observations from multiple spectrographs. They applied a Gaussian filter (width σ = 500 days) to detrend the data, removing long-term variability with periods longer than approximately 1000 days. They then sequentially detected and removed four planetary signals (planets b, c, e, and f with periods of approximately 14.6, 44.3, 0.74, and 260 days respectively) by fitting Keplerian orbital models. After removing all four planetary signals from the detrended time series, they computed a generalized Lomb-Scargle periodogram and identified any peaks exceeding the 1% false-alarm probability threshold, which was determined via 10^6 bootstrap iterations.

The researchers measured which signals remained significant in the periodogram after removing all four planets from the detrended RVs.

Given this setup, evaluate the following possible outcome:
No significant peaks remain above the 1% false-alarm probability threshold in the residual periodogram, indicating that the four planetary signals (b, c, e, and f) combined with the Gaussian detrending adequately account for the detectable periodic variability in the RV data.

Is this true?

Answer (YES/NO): NO